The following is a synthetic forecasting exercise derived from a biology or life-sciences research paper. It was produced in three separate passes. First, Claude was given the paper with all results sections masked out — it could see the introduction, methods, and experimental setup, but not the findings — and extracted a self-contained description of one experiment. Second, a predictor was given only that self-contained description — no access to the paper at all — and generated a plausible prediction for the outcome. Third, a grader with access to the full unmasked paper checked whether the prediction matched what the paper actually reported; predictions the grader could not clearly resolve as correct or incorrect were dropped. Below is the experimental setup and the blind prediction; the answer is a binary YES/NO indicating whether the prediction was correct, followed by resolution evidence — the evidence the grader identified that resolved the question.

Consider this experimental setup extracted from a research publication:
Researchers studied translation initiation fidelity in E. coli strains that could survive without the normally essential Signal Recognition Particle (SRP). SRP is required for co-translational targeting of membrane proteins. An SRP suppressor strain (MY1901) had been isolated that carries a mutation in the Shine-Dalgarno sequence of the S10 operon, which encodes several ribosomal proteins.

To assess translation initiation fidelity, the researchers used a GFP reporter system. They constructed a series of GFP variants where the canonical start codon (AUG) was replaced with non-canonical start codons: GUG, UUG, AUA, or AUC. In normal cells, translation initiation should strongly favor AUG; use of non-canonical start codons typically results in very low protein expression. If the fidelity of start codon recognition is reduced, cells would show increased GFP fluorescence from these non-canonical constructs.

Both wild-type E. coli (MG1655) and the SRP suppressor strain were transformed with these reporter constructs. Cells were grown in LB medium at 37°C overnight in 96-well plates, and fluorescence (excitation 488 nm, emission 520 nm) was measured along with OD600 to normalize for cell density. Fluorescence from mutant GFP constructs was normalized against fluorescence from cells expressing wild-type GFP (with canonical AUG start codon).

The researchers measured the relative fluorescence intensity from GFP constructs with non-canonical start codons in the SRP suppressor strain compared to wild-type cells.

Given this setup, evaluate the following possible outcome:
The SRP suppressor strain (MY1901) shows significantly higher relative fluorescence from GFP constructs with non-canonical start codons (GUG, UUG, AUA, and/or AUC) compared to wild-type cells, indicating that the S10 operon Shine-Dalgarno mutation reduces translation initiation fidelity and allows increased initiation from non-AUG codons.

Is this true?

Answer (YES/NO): YES